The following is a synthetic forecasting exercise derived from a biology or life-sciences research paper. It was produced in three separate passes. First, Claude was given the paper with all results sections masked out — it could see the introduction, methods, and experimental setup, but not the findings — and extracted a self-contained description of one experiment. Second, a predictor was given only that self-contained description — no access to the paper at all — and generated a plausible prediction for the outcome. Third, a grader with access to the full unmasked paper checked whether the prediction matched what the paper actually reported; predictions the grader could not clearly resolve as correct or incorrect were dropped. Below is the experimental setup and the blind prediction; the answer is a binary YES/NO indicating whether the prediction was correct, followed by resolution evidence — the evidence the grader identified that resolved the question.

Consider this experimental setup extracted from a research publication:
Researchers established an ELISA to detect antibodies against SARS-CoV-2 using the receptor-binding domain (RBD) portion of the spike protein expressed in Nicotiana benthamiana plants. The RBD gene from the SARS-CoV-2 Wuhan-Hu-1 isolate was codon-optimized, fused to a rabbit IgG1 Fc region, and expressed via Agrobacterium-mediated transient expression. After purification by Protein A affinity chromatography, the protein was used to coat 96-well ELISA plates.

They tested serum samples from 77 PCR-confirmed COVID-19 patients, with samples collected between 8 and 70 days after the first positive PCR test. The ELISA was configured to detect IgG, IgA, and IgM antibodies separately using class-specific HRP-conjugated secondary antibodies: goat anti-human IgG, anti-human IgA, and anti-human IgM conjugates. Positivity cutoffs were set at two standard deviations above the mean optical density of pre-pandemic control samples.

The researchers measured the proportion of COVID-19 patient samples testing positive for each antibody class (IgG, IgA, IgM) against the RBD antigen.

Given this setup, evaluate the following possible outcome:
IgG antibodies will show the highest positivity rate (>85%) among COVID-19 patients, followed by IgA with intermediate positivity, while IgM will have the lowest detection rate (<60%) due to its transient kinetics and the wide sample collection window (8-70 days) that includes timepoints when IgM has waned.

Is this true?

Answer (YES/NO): NO